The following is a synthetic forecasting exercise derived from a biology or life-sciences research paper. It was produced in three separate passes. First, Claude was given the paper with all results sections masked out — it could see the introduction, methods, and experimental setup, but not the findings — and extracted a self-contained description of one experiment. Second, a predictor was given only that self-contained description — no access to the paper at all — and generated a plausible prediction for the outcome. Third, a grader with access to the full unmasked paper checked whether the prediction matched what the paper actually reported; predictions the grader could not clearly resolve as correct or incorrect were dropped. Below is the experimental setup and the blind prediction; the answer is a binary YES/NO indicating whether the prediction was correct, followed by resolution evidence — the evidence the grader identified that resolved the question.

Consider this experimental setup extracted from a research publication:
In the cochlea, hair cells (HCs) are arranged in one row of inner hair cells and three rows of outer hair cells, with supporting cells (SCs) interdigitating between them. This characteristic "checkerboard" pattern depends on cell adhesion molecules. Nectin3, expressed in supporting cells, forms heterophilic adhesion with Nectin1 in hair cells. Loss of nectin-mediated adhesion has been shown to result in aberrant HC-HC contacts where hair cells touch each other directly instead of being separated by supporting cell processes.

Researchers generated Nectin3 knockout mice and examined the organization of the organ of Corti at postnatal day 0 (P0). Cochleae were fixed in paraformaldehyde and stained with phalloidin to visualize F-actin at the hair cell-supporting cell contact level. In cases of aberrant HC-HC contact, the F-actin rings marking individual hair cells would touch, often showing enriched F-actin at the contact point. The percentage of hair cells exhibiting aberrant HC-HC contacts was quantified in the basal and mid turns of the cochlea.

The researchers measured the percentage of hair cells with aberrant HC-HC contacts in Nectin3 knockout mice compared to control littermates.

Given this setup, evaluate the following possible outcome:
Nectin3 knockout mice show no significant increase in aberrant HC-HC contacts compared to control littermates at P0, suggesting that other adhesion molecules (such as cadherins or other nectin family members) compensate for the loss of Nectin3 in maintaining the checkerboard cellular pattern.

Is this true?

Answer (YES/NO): NO